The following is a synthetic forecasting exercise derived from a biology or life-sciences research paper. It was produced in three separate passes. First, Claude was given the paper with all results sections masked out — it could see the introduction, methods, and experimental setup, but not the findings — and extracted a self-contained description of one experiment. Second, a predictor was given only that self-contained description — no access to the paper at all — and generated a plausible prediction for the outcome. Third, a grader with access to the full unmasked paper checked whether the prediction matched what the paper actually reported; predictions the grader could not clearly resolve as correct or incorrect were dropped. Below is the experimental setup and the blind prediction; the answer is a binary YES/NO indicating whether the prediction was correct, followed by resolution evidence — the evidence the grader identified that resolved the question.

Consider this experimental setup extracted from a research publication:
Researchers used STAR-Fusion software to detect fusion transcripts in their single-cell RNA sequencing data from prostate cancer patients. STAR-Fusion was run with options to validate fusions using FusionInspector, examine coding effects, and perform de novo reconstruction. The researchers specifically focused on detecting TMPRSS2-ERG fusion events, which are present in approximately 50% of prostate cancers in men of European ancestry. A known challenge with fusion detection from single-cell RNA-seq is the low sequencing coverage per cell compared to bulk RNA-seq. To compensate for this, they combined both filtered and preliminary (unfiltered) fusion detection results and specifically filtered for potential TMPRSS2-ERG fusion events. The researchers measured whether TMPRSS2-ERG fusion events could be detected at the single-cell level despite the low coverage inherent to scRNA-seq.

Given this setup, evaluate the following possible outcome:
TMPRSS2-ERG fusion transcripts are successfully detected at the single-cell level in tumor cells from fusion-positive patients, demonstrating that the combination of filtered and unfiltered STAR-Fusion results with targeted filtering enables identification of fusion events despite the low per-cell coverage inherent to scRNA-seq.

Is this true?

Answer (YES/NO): YES